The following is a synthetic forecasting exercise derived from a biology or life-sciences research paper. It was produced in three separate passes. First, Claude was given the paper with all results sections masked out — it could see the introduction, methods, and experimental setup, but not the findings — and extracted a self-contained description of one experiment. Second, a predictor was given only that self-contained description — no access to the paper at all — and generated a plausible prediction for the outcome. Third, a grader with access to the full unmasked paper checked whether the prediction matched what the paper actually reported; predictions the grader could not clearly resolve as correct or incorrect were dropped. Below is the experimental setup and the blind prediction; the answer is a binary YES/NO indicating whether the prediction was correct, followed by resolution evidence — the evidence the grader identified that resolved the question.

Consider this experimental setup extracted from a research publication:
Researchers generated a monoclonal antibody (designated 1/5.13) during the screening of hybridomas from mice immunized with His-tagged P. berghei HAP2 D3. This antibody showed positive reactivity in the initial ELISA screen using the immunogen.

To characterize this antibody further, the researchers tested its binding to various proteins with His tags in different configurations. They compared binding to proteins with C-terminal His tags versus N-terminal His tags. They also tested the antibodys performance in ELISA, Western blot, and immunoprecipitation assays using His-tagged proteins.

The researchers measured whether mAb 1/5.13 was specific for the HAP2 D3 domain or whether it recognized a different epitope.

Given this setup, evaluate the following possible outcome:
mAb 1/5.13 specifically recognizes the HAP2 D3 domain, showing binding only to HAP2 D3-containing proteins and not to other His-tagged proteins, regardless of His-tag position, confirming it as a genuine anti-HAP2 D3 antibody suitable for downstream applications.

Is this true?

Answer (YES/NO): NO